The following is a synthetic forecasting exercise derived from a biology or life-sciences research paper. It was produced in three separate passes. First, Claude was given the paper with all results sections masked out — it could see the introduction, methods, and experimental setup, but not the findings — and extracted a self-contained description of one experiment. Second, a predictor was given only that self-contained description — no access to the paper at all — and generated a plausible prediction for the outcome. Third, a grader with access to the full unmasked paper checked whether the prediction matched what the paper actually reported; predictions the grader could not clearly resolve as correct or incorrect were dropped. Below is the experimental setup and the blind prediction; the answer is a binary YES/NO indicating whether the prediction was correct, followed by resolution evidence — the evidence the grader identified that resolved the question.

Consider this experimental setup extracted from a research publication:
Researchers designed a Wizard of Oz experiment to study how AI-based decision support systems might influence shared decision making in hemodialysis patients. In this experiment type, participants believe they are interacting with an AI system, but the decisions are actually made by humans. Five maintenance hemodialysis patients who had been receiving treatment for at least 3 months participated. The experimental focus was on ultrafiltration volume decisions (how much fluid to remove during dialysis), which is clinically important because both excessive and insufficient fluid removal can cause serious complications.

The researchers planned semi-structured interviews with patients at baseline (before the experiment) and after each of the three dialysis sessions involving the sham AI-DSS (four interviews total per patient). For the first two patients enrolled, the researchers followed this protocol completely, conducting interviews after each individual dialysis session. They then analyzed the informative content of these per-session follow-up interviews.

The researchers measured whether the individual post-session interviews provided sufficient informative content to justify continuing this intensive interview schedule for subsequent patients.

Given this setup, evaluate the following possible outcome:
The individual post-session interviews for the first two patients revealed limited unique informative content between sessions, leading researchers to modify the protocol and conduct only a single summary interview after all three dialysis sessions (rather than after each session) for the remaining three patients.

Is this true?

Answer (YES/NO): YES